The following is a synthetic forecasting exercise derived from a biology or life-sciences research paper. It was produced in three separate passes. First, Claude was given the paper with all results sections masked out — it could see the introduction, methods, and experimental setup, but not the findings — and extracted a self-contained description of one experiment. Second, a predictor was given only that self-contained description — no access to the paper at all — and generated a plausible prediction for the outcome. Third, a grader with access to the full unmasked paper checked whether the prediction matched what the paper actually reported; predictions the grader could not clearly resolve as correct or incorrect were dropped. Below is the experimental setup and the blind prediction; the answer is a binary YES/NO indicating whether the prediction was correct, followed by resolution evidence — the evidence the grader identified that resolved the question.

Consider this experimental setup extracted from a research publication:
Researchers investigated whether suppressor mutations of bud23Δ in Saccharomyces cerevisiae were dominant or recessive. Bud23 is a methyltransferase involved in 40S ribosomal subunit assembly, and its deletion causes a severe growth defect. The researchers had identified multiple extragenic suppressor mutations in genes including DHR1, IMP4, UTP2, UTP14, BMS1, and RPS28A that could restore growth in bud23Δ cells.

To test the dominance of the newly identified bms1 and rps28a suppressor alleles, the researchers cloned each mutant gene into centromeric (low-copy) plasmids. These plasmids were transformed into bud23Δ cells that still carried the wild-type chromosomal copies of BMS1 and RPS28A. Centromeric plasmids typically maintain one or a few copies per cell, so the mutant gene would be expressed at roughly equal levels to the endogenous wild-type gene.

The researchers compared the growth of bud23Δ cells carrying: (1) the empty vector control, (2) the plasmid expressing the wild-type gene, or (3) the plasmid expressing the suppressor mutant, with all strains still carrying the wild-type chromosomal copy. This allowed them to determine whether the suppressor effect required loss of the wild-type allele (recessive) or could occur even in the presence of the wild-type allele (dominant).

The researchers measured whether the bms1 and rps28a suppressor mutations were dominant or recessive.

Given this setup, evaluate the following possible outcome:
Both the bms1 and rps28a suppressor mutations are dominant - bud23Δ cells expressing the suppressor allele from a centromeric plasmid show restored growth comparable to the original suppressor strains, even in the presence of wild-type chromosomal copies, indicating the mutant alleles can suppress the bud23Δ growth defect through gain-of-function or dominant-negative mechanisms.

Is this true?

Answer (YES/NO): YES